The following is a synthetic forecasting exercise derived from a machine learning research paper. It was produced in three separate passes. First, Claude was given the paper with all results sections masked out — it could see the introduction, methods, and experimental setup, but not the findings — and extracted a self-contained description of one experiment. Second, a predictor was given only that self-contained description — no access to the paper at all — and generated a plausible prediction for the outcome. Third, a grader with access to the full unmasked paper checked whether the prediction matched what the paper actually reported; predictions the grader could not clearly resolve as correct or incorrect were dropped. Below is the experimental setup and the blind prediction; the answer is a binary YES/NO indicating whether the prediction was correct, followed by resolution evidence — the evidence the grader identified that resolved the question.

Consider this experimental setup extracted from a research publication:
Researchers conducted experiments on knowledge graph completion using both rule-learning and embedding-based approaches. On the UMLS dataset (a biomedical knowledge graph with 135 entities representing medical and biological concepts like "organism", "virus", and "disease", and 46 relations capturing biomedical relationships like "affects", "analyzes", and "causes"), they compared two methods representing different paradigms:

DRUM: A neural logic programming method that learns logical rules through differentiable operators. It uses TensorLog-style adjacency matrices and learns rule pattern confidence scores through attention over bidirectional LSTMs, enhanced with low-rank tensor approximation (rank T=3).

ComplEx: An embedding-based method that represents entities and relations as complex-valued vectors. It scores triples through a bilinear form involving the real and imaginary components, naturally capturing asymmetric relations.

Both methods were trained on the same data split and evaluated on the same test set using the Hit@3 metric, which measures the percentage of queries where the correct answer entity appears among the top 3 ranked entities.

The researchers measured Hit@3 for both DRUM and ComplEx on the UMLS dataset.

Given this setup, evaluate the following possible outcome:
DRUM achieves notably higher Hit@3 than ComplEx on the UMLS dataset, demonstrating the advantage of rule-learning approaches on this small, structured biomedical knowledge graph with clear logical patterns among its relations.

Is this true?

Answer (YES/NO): YES